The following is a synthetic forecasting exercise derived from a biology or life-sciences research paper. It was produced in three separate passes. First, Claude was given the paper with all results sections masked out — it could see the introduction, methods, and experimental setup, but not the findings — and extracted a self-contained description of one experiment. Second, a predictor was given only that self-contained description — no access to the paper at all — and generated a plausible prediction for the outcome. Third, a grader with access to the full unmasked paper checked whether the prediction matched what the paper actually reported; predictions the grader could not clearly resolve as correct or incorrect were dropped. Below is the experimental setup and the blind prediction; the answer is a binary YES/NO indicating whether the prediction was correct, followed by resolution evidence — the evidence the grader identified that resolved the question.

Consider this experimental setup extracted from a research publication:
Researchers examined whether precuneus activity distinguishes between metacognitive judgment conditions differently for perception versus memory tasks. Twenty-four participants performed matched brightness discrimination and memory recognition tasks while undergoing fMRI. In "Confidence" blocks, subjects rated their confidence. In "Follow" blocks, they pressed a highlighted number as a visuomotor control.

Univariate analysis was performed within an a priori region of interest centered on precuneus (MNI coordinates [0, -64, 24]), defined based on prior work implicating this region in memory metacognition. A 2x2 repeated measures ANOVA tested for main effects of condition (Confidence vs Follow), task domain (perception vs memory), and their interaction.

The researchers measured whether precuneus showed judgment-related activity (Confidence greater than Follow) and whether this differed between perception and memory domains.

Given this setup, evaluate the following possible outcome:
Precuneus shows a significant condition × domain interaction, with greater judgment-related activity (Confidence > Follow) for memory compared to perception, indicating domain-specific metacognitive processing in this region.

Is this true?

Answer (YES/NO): YES